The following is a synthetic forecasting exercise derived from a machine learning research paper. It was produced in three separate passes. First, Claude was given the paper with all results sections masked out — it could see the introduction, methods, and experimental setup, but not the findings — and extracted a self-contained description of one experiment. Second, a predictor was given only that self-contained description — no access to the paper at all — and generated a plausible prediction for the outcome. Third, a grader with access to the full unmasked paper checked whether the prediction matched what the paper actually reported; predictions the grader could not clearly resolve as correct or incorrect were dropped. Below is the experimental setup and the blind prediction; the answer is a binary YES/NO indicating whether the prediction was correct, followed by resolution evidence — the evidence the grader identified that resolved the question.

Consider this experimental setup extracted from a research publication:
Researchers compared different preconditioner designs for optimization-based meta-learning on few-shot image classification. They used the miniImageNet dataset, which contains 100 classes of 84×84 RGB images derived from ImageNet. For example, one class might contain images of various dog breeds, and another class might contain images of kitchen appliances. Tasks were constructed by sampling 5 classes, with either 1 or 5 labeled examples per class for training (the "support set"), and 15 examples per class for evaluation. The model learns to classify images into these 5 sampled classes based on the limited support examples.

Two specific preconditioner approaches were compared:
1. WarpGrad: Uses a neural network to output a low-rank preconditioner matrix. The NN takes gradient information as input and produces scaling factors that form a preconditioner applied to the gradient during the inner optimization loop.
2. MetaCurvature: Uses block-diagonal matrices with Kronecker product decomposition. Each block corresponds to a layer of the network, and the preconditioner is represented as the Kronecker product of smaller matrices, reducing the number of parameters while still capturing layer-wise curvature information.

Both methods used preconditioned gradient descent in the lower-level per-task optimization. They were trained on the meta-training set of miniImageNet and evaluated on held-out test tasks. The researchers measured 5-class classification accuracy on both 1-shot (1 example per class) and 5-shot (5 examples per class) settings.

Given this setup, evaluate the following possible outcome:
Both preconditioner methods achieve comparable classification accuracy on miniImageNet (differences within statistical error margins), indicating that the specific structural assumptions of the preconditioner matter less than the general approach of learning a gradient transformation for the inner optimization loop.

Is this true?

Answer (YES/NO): NO